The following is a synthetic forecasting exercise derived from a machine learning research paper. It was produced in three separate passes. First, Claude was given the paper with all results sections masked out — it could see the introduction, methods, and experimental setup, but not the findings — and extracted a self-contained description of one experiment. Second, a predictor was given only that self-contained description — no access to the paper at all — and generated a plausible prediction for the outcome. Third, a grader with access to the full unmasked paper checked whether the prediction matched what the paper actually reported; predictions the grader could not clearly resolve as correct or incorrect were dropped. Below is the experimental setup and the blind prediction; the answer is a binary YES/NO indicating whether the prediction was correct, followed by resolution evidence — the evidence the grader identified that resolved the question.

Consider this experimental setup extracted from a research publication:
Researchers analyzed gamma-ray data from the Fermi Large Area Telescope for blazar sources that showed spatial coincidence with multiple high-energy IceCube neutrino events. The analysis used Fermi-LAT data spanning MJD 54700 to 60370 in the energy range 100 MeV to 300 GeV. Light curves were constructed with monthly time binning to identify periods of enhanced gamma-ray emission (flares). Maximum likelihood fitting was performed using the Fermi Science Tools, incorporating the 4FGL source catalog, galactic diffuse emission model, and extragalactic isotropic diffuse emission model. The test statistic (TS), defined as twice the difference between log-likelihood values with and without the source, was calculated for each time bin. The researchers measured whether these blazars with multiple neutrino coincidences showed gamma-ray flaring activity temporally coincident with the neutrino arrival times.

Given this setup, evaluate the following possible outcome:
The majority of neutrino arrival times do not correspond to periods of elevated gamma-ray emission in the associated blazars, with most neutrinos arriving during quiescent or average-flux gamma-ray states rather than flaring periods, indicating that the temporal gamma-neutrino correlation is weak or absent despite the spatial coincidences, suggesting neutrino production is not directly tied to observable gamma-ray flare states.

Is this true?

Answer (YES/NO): NO